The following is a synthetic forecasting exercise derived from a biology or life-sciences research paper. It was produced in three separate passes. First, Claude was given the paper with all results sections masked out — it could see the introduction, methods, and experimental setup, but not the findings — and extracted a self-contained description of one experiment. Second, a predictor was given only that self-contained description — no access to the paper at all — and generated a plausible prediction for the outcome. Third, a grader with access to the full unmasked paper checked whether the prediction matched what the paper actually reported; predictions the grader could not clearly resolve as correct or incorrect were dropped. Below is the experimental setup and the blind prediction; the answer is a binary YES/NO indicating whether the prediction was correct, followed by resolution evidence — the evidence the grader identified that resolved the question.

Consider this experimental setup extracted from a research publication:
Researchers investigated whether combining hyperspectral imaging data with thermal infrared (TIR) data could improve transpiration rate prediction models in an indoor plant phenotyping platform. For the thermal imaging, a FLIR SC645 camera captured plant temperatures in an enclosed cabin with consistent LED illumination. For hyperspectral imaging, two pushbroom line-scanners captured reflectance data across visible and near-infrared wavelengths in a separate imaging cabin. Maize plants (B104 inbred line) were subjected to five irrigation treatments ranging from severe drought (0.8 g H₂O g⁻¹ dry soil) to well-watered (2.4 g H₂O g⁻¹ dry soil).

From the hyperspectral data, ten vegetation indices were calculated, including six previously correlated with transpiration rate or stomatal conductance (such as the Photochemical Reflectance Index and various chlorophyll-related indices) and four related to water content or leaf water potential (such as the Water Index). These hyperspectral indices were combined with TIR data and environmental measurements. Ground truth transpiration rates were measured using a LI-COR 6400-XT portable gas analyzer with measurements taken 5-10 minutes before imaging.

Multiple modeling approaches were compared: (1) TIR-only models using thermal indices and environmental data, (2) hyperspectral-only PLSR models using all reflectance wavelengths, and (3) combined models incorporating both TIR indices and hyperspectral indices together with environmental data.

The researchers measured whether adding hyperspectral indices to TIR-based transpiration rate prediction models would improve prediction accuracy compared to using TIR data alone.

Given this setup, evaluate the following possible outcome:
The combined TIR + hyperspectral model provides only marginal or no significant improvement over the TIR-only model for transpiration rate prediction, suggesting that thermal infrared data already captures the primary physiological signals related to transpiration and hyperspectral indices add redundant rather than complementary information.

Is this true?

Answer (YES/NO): YES